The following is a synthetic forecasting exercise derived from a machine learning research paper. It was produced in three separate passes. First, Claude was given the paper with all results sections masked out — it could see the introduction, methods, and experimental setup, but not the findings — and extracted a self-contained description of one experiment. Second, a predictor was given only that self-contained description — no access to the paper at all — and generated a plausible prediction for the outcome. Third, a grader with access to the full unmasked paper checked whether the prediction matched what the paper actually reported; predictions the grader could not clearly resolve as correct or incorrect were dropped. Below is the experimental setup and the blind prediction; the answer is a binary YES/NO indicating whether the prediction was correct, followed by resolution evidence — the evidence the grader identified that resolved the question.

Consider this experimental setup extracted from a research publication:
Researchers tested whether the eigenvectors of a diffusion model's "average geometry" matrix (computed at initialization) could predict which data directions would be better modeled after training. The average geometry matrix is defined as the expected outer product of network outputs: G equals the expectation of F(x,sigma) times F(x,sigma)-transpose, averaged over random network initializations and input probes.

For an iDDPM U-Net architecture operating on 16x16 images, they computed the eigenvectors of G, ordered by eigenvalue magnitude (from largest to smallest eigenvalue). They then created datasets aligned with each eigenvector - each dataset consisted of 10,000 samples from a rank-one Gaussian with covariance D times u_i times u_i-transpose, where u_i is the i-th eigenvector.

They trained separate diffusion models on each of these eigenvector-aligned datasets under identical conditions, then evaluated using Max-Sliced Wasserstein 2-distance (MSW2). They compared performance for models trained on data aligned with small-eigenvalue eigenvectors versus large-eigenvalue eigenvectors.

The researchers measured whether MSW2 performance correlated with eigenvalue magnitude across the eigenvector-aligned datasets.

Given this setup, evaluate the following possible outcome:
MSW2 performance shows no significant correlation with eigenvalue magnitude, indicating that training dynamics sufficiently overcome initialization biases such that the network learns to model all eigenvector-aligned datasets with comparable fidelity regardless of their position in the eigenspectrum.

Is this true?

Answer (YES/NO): NO